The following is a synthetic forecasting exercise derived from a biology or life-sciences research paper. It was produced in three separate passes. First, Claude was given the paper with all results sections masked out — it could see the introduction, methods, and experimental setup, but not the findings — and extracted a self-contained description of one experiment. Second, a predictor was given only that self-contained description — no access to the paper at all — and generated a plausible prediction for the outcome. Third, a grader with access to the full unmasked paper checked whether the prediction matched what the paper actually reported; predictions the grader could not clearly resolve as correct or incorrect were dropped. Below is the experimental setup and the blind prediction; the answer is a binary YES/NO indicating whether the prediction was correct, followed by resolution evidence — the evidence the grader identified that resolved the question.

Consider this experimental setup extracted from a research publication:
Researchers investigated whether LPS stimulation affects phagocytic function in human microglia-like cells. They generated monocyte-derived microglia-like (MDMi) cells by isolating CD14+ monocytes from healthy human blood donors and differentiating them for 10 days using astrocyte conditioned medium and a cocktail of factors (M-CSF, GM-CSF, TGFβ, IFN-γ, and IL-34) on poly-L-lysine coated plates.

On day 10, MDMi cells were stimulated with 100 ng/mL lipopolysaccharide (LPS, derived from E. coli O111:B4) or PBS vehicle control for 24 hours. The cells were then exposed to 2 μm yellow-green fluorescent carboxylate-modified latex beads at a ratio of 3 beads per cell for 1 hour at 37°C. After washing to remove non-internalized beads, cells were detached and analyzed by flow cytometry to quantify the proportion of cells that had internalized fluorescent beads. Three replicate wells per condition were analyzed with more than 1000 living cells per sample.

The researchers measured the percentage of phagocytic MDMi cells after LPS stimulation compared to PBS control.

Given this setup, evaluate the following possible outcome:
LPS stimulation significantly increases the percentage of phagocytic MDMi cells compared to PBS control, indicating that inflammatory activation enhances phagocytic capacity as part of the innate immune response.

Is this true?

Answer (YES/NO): YES